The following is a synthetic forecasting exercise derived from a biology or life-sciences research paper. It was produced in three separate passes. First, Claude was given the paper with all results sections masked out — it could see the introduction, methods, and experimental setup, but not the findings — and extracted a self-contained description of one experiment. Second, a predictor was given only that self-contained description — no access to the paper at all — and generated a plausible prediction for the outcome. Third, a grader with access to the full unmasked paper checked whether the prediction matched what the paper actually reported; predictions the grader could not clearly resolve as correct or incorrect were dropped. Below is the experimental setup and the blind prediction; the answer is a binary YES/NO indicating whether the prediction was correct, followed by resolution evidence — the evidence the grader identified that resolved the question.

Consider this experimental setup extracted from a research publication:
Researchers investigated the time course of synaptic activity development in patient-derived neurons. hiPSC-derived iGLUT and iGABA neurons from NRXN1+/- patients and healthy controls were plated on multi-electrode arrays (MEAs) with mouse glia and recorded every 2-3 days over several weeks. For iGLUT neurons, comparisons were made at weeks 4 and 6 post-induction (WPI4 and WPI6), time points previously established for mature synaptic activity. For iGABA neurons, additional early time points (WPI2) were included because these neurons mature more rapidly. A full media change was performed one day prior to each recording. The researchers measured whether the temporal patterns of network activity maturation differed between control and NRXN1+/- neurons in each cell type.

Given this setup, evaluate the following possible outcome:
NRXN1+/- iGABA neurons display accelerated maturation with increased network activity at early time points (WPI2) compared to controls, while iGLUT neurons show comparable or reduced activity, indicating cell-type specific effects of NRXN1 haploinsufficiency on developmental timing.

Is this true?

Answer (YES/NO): NO